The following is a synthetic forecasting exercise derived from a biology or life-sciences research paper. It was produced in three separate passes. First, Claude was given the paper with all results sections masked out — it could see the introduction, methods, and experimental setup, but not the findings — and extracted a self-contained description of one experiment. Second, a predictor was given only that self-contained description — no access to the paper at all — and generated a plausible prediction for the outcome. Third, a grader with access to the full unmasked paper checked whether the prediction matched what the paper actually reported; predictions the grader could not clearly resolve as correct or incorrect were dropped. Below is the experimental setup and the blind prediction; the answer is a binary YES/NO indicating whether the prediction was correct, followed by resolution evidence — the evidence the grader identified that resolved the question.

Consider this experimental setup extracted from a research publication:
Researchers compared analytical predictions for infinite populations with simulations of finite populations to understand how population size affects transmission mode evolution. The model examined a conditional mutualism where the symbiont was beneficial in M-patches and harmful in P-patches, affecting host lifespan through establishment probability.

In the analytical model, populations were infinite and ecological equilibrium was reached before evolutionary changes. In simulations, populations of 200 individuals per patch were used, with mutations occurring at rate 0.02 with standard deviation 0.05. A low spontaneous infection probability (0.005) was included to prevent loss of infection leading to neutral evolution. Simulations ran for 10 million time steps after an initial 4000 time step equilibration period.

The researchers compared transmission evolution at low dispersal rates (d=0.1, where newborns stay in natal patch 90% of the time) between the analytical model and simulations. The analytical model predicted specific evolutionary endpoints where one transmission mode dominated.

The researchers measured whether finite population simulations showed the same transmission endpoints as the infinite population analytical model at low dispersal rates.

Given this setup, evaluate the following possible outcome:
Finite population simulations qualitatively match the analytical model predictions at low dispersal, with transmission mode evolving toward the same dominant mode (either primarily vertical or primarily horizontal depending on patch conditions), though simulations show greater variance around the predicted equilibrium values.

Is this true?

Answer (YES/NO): NO